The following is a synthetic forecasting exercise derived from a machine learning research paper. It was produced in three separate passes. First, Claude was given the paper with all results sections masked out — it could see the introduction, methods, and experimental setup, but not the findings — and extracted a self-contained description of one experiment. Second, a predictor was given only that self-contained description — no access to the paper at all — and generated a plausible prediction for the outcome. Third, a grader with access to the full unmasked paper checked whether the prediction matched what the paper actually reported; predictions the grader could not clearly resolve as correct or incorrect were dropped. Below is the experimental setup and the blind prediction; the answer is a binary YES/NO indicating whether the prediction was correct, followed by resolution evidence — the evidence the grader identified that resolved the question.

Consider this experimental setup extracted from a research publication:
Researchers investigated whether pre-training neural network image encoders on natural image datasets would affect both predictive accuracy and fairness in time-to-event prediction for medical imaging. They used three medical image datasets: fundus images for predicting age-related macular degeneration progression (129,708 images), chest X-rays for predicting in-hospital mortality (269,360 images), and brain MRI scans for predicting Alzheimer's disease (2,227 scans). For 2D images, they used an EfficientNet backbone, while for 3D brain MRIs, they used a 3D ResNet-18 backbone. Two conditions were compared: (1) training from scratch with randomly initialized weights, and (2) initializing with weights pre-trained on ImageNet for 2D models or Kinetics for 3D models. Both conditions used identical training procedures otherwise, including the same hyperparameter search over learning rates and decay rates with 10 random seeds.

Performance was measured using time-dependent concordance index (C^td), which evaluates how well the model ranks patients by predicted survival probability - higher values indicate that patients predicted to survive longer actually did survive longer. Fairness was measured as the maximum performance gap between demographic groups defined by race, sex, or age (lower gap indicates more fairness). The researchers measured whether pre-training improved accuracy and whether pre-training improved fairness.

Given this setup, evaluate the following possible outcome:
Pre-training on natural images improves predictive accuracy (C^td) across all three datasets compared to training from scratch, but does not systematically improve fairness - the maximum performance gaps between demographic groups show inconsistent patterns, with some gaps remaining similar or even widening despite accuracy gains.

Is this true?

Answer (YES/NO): YES